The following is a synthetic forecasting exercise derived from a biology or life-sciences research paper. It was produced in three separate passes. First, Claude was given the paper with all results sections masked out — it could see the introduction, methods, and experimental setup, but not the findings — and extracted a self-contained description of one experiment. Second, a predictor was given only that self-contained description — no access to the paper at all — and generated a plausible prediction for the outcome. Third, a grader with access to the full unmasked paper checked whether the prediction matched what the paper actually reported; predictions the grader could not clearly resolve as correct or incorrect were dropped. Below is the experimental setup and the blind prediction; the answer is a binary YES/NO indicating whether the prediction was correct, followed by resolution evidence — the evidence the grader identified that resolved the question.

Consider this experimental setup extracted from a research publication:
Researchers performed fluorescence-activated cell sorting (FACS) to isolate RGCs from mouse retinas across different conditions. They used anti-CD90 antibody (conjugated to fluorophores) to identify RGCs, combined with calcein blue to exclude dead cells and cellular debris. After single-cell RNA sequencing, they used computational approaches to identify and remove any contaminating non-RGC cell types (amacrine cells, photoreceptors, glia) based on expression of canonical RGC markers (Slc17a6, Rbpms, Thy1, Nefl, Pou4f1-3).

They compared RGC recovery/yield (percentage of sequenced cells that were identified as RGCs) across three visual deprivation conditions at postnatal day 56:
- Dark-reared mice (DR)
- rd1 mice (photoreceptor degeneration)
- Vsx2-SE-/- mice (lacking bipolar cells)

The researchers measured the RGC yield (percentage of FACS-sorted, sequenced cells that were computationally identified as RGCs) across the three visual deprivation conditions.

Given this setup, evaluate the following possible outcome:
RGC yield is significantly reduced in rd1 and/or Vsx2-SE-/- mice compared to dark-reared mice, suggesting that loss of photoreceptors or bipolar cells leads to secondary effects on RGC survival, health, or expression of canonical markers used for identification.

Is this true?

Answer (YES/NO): YES